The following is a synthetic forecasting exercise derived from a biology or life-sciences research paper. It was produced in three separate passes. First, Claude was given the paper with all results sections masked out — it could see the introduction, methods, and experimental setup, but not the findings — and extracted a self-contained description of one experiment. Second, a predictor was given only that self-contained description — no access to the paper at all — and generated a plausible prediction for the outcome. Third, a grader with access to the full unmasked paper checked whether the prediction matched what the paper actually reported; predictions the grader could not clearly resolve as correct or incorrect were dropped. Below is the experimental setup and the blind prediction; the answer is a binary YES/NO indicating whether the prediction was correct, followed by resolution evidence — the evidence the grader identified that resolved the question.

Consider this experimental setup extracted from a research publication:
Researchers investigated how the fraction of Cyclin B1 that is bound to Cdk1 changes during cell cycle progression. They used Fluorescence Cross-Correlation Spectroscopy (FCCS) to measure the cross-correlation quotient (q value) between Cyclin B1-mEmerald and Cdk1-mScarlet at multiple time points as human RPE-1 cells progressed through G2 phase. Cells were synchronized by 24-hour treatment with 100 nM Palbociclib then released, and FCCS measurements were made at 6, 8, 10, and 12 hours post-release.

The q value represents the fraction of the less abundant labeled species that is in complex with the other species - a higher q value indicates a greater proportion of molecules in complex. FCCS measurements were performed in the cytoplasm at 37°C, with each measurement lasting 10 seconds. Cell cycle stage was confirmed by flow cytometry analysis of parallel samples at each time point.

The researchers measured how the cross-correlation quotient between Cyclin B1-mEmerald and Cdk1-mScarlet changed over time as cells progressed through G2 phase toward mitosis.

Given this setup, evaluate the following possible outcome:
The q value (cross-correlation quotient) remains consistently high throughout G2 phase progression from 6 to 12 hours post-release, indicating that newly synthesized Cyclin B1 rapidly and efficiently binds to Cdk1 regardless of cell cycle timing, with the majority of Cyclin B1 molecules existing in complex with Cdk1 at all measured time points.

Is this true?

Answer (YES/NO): NO